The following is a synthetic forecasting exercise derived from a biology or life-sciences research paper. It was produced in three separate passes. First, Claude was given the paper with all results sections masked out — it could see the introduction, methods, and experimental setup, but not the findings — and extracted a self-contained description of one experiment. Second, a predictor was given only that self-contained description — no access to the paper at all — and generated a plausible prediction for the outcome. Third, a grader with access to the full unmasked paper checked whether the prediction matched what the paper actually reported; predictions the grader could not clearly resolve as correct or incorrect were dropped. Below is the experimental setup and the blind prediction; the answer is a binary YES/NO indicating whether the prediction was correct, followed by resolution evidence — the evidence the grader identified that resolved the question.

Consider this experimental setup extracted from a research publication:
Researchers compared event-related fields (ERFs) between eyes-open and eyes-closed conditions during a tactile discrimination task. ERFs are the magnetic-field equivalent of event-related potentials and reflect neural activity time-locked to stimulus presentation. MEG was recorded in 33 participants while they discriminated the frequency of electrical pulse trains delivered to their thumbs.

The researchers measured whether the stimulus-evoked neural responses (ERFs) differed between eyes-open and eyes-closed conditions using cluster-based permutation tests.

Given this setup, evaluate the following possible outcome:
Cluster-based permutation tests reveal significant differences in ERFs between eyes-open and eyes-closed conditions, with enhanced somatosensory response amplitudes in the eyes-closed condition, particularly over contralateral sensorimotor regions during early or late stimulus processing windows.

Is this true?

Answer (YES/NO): NO